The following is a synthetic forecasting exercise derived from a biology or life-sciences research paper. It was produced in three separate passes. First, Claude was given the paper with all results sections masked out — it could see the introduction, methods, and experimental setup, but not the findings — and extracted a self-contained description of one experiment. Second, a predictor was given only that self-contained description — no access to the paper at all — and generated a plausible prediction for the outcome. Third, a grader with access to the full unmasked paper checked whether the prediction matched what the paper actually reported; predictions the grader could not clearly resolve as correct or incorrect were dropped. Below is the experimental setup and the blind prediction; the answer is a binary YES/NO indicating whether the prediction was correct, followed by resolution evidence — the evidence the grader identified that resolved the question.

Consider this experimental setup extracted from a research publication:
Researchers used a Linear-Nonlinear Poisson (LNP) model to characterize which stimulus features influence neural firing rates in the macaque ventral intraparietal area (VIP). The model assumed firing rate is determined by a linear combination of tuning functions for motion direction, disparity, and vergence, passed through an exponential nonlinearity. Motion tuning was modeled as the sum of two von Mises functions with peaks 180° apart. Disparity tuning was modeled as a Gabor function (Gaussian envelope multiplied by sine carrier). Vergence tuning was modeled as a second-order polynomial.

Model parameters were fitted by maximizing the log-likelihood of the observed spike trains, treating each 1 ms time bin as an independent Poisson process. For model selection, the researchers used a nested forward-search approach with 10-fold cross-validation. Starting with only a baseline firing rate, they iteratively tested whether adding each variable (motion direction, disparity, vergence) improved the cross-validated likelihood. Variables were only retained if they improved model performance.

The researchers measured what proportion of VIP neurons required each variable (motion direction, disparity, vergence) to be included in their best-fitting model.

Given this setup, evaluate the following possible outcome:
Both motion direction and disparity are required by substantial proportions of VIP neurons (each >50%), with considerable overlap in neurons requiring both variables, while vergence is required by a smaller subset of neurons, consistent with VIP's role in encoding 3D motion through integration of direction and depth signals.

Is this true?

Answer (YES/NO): YES